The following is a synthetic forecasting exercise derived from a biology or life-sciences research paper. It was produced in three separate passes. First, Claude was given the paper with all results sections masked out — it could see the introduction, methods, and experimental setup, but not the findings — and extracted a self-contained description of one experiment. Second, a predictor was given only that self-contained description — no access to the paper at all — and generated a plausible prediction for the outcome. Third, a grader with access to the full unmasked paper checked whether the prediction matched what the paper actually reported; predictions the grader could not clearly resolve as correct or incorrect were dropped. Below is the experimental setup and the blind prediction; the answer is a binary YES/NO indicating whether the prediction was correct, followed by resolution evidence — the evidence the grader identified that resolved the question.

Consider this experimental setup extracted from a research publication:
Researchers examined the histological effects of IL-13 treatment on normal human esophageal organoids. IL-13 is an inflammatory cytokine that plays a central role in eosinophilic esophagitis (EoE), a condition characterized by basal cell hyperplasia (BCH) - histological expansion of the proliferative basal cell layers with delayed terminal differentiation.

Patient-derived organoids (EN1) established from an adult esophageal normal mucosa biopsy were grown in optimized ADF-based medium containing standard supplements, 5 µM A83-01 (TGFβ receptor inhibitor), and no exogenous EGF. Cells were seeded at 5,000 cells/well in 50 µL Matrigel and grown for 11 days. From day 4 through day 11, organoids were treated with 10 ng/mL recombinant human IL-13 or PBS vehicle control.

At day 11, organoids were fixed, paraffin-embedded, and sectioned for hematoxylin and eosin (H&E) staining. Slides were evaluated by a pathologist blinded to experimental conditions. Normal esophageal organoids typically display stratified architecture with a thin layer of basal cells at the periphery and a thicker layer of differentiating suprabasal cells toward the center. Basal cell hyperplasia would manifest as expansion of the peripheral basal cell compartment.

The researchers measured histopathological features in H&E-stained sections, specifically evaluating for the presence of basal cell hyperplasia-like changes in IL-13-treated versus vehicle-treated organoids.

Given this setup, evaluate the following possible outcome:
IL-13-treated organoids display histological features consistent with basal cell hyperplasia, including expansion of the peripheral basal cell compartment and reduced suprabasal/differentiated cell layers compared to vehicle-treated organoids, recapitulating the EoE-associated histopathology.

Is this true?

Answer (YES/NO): YES